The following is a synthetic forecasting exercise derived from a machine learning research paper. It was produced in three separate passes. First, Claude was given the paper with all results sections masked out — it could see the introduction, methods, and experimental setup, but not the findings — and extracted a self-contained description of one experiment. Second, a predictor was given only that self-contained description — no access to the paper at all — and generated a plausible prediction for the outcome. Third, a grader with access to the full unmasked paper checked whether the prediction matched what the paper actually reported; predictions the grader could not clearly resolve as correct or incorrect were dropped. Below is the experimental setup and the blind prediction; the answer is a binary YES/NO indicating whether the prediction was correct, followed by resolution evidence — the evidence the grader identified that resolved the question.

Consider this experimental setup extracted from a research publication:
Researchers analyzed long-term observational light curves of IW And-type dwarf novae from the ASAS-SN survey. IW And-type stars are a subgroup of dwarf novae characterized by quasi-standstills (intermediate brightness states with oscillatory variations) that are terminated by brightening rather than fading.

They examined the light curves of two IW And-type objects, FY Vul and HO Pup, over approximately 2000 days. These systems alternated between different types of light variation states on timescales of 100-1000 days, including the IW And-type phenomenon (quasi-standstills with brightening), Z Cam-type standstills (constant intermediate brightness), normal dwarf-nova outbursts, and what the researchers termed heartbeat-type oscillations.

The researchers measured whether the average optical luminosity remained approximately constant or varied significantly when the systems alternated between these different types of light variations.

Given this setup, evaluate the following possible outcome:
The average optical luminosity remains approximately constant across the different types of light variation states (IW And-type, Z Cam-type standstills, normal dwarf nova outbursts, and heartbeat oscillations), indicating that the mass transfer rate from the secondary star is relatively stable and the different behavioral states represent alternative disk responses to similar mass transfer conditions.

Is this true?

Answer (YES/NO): YES